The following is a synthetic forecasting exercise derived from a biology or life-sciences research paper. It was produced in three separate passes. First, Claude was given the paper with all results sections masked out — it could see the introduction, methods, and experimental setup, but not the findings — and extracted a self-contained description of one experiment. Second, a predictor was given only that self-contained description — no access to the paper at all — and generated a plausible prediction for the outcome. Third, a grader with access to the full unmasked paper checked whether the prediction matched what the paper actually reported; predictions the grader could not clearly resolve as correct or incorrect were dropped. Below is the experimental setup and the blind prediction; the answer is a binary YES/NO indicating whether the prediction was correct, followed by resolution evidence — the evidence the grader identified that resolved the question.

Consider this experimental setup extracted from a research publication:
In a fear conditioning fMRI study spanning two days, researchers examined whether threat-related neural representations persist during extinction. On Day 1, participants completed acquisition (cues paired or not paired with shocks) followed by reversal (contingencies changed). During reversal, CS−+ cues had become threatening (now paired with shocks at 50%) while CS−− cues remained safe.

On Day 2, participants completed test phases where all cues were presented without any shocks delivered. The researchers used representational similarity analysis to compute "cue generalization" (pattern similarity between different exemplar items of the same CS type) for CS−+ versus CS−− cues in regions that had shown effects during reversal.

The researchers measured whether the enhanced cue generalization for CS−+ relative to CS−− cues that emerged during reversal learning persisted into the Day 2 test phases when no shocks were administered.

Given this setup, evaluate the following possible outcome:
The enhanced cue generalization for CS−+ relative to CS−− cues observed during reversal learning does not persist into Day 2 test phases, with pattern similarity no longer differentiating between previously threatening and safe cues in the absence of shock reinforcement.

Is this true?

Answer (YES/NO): YES